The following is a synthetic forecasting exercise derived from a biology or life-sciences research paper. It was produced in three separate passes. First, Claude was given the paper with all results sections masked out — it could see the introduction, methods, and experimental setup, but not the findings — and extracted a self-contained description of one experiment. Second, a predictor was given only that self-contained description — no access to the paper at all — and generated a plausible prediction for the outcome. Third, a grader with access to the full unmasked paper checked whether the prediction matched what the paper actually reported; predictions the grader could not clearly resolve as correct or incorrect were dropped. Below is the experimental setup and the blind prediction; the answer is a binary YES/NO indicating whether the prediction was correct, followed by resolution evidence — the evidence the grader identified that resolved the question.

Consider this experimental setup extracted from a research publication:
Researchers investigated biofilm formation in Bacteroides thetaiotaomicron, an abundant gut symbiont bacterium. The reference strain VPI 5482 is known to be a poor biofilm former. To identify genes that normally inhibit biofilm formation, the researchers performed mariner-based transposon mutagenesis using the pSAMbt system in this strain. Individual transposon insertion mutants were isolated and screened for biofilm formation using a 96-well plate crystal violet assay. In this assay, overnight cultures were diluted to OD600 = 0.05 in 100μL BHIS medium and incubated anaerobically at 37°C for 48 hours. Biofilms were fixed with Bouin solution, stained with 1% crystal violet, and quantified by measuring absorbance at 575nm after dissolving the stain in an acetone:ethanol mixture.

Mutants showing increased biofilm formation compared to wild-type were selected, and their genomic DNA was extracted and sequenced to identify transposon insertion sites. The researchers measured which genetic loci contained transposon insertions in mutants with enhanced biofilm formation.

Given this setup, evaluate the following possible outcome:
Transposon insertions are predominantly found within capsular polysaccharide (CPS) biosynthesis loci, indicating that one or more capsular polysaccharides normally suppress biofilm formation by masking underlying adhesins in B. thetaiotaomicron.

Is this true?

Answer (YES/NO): NO